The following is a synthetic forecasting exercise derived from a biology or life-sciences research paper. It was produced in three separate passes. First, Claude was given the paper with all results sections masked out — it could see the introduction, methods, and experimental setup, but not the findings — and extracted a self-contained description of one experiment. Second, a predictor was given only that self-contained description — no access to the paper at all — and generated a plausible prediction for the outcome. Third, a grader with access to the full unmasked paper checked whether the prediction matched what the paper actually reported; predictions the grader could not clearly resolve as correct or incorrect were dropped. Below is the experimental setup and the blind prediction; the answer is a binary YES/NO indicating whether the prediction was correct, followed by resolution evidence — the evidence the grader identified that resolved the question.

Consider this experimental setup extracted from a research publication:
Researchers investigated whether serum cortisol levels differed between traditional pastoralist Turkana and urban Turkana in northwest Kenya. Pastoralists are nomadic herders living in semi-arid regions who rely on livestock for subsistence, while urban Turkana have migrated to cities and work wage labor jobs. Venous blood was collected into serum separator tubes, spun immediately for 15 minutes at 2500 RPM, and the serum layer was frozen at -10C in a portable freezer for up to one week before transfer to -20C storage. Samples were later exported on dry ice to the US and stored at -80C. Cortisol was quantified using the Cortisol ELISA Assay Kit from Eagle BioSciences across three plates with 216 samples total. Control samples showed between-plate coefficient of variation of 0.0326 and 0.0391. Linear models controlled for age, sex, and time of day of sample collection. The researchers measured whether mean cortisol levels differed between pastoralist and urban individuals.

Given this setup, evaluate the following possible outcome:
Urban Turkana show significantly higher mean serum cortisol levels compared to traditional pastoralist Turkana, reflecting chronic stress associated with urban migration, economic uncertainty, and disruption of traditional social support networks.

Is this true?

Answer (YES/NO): NO